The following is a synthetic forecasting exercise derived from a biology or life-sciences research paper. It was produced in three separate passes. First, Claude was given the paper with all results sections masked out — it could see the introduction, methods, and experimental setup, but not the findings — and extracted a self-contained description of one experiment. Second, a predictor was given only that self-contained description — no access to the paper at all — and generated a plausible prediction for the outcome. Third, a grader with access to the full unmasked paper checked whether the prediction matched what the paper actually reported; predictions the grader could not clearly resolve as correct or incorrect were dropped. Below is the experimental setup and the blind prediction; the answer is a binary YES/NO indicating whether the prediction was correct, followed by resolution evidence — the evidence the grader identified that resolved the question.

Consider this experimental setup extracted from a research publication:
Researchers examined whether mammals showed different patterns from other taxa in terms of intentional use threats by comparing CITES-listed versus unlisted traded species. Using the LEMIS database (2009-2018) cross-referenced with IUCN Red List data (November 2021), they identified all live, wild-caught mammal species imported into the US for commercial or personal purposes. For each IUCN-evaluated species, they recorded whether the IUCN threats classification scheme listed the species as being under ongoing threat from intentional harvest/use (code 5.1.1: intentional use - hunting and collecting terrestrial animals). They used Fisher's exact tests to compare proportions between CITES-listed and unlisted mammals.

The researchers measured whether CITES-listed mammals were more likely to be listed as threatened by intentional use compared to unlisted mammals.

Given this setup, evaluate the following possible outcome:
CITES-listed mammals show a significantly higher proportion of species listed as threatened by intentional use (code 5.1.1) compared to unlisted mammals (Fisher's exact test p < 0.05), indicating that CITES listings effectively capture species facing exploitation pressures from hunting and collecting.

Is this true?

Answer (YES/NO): NO